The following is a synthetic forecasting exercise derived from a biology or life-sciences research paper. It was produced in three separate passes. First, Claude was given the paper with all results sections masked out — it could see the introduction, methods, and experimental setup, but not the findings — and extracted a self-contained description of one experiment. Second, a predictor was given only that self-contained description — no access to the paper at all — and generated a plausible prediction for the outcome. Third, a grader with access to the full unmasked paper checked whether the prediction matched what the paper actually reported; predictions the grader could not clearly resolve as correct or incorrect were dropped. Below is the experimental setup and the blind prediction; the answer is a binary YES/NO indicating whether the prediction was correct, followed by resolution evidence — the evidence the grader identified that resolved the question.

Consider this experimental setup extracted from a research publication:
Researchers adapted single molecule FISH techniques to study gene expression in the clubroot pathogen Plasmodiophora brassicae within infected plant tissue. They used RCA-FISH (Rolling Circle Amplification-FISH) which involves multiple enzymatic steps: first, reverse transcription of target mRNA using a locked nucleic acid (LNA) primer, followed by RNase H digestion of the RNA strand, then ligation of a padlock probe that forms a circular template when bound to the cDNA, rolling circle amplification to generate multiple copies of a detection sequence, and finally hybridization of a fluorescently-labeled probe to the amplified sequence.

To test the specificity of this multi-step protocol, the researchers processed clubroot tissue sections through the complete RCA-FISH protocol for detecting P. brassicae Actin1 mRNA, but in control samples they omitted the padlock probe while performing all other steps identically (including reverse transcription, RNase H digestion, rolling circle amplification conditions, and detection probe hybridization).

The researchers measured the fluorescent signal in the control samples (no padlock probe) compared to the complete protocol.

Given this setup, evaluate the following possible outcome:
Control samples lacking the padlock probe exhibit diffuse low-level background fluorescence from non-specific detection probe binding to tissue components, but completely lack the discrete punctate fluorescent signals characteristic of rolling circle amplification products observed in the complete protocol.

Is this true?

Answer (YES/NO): NO